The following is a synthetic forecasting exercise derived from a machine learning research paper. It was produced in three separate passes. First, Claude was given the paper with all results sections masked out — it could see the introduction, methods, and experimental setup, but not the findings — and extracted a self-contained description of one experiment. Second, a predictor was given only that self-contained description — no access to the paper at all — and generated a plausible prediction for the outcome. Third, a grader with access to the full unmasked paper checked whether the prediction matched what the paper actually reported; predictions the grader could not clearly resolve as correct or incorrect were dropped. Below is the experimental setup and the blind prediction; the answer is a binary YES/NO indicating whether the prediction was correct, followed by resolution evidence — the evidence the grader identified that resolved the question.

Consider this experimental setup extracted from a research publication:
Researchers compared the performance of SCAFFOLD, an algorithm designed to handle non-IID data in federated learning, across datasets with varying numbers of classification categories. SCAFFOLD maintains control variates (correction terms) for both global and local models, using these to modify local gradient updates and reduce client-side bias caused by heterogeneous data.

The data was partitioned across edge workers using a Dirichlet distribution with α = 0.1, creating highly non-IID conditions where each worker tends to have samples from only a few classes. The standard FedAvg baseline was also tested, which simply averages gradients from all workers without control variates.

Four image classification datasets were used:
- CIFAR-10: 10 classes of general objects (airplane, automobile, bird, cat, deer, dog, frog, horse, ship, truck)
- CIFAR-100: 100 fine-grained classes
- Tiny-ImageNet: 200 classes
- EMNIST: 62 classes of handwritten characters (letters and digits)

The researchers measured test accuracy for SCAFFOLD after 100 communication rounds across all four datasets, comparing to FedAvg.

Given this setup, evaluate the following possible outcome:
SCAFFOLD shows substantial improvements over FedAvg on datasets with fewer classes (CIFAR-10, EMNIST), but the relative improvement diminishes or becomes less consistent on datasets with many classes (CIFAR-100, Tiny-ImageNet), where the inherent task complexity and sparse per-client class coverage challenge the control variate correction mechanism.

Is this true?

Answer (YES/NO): NO